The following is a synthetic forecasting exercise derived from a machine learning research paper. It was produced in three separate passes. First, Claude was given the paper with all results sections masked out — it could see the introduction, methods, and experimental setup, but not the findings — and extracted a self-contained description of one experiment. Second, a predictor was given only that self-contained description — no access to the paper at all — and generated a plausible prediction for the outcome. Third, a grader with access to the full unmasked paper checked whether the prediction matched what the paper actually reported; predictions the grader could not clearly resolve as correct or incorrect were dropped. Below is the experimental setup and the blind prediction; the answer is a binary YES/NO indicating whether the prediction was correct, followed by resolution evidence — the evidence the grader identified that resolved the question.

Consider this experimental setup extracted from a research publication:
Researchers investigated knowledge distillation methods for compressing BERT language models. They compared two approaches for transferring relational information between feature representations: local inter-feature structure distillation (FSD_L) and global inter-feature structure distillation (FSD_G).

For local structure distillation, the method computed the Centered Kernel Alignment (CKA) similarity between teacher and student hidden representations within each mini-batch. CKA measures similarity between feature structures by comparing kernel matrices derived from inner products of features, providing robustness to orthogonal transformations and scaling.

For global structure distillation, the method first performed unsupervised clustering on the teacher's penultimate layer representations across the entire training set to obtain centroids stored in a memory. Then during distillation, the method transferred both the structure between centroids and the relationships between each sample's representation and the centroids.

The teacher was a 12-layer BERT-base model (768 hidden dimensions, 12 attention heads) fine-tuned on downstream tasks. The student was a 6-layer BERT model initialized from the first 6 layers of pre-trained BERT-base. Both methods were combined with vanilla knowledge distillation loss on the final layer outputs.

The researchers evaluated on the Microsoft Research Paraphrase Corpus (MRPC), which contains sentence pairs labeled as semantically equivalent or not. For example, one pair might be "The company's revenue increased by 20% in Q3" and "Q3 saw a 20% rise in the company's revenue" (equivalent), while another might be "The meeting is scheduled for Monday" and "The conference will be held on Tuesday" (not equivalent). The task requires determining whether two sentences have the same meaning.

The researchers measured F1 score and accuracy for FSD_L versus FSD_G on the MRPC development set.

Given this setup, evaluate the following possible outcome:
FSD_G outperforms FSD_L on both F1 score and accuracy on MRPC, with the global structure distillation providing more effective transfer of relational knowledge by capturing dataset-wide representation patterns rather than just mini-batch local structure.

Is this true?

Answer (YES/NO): NO